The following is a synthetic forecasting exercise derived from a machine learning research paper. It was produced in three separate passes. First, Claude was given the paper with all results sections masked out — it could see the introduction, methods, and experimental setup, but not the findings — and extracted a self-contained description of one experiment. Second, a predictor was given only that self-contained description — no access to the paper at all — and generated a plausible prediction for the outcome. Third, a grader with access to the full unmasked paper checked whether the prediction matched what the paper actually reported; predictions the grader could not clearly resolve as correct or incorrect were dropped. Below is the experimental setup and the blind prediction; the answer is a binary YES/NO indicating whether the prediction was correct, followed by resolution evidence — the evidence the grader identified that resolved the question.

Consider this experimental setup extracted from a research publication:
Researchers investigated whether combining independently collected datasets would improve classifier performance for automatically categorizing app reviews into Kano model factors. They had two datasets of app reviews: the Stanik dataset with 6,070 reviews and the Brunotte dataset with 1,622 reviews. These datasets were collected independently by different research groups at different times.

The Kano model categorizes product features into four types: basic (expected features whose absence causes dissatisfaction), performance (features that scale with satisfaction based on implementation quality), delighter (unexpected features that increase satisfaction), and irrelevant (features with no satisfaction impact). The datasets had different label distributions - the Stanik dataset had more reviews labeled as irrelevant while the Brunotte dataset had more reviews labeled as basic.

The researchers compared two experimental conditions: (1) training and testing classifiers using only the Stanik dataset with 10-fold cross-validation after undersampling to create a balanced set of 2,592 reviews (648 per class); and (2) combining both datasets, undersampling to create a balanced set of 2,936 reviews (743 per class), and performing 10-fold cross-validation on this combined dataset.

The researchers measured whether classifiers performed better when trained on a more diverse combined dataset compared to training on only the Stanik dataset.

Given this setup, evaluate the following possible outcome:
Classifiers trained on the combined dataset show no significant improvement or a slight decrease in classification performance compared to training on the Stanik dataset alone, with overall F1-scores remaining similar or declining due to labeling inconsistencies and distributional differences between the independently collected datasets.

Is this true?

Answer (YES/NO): NO